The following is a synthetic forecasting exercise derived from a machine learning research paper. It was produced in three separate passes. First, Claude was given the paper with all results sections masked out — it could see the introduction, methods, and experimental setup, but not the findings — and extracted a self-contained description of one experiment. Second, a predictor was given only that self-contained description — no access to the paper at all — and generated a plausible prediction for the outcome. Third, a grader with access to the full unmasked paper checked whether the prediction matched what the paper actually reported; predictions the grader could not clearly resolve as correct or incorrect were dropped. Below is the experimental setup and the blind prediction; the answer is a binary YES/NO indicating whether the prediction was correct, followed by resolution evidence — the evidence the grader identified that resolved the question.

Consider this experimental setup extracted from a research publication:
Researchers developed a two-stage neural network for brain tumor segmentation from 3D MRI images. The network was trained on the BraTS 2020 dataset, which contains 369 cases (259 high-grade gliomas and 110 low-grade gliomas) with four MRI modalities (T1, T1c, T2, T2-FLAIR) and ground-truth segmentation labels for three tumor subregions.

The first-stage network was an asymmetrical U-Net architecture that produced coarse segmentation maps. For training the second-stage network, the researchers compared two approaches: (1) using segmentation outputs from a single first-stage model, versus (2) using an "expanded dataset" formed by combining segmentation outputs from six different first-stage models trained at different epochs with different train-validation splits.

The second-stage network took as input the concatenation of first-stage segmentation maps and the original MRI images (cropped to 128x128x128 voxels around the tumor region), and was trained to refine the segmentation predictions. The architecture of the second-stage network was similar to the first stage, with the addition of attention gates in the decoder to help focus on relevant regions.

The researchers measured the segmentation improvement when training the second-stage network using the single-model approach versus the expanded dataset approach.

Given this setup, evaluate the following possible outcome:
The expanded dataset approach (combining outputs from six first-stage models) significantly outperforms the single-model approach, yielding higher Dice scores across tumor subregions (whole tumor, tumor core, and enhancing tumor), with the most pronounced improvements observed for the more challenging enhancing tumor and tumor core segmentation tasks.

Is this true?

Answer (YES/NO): NO